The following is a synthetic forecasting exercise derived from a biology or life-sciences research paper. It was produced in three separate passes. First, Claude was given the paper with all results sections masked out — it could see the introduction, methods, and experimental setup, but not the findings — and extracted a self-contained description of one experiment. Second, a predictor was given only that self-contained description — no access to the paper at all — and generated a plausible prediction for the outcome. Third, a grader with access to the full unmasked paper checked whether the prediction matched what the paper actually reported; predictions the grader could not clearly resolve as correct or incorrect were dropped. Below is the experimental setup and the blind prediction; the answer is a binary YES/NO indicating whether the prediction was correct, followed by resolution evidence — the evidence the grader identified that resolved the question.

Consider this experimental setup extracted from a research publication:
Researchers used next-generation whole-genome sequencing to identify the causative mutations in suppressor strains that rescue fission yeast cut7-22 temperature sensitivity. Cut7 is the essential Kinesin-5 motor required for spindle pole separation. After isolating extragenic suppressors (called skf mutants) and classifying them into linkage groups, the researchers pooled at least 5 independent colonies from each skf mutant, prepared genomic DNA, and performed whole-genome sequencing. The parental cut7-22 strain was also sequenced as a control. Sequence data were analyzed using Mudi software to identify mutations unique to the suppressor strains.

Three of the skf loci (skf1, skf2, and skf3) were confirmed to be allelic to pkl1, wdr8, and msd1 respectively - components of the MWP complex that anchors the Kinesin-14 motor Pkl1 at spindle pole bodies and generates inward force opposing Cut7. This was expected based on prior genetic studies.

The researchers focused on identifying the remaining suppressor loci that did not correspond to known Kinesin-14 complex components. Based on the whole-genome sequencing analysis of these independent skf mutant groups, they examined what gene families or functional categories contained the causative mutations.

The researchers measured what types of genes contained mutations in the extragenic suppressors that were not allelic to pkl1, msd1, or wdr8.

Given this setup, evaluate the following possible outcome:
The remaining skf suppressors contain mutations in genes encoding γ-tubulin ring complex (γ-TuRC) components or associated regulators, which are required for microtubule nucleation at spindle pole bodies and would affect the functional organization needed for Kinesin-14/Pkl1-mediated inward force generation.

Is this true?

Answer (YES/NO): NO